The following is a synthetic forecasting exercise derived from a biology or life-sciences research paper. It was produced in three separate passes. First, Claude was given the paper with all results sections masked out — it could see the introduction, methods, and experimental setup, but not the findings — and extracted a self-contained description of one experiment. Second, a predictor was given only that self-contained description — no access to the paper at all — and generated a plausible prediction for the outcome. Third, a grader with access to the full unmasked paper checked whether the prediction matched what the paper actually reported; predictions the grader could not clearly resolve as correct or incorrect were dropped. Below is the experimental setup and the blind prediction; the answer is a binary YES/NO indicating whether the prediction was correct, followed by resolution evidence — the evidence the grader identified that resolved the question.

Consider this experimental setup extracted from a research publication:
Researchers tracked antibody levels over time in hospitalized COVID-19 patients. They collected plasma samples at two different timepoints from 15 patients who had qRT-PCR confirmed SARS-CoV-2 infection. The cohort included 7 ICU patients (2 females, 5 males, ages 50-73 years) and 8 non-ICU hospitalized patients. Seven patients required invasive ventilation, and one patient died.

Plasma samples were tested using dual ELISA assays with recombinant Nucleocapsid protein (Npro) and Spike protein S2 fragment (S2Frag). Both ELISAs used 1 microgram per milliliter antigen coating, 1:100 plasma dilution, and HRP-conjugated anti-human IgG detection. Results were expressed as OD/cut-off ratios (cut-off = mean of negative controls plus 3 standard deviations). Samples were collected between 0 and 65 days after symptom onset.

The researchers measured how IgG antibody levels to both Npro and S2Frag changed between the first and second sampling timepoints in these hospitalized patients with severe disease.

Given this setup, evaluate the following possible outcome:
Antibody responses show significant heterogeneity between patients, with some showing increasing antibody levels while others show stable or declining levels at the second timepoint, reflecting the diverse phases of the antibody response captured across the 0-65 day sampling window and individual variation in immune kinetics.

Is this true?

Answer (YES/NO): NO